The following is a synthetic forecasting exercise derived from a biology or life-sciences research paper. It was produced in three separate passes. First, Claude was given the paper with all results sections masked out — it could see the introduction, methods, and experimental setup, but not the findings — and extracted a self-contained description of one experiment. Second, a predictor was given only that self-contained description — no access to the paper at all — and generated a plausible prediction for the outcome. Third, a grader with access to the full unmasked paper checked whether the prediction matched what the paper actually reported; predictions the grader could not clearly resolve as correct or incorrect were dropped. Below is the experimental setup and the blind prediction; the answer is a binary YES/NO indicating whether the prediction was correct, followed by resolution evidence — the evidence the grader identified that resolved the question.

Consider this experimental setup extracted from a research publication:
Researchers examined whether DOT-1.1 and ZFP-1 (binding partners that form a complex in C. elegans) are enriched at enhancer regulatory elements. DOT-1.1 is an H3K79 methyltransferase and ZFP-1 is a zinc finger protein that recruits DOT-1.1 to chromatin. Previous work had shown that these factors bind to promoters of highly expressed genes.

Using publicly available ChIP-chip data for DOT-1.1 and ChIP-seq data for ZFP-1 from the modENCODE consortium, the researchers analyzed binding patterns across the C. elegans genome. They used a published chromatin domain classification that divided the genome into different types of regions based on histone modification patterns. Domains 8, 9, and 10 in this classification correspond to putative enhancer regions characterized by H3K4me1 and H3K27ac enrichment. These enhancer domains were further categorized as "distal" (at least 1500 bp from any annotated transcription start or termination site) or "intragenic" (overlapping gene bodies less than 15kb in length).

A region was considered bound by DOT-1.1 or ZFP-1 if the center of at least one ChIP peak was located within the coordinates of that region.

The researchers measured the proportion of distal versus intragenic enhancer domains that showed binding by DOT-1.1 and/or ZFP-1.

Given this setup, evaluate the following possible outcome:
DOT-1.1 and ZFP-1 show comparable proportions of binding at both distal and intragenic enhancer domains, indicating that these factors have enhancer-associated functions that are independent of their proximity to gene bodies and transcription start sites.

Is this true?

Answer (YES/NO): YES